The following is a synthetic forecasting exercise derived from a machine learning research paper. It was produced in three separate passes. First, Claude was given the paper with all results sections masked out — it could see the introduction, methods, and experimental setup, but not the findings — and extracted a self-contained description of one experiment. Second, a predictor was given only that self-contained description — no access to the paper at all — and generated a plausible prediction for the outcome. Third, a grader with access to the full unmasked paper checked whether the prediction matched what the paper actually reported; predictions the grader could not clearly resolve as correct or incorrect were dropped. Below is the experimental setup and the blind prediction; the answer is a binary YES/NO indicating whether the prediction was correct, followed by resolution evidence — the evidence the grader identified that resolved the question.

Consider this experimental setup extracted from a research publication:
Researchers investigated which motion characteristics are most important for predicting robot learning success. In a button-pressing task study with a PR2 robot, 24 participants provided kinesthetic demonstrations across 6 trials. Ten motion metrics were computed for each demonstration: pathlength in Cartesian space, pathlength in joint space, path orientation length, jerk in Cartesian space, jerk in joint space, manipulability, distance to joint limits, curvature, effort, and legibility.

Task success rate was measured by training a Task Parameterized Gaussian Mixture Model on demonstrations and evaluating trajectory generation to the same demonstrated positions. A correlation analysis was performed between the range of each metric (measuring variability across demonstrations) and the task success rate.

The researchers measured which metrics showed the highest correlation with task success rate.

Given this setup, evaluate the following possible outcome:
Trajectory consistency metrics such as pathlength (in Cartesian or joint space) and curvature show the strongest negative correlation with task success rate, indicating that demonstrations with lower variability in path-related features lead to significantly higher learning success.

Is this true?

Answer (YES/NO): NO